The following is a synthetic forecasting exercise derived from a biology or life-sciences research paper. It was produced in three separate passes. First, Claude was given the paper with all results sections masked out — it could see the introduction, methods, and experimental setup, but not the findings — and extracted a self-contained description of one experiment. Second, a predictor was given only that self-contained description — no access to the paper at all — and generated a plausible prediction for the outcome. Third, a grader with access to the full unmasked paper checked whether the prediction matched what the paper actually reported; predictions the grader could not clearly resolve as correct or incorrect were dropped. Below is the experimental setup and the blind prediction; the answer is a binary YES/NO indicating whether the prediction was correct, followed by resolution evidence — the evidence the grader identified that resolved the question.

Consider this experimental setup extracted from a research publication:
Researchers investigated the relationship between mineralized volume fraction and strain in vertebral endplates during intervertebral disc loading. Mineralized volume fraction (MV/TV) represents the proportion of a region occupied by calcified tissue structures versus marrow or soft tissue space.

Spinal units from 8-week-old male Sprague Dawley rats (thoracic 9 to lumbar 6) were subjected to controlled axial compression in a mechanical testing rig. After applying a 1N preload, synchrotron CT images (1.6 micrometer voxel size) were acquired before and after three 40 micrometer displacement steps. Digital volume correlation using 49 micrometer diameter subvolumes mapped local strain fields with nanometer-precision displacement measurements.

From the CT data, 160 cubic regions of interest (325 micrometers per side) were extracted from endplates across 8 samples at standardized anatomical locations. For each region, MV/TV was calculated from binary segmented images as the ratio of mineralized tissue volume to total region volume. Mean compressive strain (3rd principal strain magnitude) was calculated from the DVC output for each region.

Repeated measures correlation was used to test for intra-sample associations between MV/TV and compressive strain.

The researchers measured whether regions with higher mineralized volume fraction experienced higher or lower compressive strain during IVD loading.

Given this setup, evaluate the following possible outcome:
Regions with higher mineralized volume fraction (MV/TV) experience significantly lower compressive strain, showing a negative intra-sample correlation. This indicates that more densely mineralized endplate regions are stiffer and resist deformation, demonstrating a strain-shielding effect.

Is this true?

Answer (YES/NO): YES